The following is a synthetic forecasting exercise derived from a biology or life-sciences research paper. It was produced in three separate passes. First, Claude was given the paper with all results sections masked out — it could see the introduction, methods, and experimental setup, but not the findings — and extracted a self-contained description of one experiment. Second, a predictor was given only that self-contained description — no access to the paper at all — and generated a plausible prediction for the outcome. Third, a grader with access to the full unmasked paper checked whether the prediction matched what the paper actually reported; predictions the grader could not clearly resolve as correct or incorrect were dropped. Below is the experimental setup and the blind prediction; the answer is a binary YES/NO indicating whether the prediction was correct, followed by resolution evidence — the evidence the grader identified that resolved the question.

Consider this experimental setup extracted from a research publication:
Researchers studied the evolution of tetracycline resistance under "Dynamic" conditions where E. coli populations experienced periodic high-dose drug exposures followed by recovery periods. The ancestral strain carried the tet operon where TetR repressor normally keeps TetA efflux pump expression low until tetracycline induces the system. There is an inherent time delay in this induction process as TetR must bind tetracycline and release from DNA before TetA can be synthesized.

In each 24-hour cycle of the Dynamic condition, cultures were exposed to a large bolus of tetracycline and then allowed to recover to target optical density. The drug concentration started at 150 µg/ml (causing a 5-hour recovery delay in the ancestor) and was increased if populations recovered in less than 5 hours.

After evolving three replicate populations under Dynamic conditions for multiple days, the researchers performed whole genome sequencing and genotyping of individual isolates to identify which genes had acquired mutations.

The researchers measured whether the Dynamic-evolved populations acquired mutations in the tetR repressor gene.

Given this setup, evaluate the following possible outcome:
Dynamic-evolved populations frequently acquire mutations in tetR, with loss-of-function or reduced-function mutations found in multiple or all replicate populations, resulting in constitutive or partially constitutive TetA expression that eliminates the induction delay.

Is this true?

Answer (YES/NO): YES